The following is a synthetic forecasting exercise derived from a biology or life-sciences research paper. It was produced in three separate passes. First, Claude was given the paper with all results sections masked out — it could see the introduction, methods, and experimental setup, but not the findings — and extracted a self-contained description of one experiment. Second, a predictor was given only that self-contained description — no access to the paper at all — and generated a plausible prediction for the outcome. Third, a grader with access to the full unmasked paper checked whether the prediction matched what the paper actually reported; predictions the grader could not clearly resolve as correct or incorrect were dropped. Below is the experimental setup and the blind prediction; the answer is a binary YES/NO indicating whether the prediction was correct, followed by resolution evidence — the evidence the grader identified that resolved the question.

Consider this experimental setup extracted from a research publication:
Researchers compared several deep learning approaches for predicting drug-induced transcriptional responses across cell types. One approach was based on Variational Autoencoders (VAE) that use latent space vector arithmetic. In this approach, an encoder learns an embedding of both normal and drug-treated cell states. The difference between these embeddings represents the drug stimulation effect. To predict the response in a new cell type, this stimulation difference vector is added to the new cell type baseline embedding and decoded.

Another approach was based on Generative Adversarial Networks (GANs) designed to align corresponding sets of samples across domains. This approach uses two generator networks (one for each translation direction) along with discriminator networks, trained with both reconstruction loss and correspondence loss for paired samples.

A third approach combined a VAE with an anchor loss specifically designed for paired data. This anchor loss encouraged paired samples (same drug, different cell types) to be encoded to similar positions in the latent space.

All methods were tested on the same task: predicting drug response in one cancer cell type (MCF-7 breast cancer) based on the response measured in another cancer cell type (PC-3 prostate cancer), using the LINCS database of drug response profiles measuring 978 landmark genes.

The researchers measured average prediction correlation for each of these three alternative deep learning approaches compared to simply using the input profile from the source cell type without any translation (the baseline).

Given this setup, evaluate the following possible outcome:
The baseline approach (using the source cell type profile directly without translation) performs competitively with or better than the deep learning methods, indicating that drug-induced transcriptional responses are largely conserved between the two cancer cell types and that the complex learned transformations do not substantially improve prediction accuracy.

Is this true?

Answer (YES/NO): NO